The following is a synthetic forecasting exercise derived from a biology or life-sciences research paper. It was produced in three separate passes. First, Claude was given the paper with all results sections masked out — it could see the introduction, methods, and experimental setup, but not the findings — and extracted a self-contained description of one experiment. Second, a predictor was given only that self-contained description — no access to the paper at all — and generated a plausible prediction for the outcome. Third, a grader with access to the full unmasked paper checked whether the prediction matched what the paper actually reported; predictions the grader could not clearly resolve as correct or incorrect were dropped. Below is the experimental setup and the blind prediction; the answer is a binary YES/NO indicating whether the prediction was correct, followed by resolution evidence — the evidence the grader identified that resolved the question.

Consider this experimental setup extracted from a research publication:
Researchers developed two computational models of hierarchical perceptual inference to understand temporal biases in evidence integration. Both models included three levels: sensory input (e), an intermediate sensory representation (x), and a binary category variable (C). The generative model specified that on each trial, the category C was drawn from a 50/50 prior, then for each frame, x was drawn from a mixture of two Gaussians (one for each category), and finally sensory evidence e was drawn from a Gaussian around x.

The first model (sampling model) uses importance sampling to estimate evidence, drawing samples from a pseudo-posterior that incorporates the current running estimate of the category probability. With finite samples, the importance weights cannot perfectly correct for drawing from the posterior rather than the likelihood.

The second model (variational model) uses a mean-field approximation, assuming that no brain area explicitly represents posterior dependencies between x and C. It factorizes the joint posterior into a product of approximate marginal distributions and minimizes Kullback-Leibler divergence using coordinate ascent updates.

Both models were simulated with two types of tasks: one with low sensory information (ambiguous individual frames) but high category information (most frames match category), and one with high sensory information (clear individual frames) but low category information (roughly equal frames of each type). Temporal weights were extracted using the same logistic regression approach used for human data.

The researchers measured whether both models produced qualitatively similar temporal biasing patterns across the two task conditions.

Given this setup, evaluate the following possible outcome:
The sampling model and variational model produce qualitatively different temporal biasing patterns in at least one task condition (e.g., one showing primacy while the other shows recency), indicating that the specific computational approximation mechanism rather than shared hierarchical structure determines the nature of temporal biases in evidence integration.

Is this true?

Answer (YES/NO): NO